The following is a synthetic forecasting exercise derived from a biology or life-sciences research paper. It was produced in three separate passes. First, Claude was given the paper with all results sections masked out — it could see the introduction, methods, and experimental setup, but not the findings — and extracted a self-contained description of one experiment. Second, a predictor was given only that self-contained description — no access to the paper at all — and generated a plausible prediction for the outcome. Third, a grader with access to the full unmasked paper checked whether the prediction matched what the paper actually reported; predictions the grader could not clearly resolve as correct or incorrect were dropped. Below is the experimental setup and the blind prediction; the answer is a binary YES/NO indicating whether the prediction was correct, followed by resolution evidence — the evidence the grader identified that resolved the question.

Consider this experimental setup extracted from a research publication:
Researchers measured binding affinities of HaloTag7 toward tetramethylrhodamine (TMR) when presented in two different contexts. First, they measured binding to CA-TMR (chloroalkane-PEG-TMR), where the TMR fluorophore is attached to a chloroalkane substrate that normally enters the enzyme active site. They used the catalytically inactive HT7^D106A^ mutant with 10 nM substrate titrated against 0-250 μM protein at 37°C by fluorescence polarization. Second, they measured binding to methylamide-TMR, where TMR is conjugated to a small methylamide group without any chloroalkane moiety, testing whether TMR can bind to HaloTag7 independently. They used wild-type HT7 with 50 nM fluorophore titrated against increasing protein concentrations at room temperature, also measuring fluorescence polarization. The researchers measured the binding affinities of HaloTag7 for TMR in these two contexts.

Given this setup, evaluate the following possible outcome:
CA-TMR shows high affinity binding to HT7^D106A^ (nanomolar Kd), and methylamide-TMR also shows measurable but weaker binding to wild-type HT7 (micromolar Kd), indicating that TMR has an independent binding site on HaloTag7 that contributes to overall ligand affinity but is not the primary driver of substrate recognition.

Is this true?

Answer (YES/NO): NO